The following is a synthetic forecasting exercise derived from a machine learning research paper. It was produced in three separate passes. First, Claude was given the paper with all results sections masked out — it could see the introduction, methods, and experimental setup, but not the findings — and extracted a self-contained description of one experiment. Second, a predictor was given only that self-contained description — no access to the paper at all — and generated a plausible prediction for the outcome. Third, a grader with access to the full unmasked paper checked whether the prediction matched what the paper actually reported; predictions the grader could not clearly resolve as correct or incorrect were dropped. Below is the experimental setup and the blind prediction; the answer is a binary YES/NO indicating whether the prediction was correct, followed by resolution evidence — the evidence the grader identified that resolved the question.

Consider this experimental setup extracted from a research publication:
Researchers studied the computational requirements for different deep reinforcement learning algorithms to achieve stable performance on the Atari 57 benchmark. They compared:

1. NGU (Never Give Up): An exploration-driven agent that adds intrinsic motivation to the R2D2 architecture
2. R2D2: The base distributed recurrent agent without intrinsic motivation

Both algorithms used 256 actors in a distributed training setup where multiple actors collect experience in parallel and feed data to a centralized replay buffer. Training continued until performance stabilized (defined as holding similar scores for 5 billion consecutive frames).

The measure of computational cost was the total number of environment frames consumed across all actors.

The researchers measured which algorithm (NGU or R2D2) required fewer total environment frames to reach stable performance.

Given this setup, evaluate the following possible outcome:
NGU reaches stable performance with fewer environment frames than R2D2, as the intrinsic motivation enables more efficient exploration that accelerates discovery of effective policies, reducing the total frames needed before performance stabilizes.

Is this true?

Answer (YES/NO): YES